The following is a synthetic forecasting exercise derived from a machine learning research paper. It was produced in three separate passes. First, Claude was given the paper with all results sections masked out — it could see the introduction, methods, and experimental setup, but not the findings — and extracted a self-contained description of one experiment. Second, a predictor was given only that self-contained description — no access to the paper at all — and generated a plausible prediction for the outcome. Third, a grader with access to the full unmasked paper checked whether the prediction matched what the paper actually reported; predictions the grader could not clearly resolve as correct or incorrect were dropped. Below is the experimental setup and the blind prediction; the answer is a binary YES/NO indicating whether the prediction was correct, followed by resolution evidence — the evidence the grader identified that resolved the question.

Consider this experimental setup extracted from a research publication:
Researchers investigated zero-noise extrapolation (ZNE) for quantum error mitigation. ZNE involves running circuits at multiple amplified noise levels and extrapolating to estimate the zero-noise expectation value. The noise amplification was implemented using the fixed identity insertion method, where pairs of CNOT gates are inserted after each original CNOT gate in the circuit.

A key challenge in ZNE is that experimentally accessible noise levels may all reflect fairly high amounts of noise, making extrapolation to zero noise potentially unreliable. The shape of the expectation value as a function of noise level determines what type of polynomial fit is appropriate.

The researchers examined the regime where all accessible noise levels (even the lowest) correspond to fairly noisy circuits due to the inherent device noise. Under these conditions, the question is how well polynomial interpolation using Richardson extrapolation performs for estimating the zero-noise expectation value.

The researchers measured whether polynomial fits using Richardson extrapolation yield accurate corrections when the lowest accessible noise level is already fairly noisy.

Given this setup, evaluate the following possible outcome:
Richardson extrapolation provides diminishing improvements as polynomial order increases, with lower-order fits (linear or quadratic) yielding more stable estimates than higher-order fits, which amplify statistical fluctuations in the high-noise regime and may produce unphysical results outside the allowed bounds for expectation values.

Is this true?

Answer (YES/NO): YES